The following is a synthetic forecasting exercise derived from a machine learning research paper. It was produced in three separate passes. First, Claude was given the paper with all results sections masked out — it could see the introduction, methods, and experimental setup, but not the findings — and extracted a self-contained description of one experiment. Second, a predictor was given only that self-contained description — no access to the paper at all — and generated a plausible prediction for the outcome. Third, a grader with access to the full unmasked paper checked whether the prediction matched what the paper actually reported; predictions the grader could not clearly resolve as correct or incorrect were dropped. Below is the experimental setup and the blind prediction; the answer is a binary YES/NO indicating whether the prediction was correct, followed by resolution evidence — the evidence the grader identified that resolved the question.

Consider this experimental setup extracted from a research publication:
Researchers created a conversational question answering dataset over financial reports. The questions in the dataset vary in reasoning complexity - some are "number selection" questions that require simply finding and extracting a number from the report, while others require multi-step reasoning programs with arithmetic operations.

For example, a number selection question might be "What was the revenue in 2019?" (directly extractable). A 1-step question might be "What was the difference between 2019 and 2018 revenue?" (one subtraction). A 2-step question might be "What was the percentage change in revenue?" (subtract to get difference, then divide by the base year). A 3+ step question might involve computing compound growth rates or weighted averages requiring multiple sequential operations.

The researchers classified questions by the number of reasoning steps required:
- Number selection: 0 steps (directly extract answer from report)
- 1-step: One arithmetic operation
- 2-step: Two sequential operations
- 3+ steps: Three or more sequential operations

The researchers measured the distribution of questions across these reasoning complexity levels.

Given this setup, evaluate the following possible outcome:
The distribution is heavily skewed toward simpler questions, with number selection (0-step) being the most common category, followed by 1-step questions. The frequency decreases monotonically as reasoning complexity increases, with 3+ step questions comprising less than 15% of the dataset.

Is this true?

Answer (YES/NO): NO